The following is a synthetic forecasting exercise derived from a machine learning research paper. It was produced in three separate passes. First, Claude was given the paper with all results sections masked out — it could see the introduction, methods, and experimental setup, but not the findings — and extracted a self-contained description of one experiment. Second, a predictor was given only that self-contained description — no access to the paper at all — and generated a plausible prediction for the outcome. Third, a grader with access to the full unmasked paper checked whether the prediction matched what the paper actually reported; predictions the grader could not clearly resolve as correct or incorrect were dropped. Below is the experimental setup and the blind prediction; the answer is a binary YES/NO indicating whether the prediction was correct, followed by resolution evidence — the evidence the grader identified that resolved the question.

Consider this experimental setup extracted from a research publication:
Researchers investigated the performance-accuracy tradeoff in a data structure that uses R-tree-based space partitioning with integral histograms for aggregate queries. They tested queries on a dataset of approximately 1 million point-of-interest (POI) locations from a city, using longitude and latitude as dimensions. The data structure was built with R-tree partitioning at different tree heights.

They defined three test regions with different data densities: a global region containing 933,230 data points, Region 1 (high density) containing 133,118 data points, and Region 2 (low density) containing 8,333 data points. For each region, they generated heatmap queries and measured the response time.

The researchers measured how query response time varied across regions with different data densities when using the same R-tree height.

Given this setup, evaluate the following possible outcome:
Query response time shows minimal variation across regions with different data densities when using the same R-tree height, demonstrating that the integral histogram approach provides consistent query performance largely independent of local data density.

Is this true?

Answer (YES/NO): NO